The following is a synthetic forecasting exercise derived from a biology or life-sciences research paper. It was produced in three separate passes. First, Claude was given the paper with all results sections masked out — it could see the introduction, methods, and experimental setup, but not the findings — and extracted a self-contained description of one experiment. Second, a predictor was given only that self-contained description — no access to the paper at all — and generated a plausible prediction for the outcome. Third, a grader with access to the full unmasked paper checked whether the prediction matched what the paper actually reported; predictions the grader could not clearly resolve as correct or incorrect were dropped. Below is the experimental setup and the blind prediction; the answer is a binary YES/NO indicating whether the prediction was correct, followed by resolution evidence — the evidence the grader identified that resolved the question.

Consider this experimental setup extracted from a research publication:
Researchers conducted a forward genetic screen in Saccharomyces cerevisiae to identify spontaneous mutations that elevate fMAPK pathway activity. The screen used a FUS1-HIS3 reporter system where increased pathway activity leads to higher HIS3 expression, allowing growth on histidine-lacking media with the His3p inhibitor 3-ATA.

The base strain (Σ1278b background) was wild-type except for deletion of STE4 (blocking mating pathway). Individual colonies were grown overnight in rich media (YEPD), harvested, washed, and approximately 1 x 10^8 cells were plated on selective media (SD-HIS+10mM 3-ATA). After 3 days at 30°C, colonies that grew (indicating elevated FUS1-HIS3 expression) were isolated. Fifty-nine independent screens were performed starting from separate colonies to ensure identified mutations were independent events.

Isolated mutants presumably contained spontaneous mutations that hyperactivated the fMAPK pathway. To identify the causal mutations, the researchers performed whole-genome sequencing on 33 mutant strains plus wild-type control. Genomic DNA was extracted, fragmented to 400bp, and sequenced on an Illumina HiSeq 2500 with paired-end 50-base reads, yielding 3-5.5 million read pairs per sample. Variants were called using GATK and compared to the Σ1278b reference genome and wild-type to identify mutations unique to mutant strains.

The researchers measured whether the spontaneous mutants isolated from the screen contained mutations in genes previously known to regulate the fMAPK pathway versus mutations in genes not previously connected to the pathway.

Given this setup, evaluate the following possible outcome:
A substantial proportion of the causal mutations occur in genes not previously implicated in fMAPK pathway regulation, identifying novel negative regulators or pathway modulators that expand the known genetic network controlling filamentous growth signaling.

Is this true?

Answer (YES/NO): NO